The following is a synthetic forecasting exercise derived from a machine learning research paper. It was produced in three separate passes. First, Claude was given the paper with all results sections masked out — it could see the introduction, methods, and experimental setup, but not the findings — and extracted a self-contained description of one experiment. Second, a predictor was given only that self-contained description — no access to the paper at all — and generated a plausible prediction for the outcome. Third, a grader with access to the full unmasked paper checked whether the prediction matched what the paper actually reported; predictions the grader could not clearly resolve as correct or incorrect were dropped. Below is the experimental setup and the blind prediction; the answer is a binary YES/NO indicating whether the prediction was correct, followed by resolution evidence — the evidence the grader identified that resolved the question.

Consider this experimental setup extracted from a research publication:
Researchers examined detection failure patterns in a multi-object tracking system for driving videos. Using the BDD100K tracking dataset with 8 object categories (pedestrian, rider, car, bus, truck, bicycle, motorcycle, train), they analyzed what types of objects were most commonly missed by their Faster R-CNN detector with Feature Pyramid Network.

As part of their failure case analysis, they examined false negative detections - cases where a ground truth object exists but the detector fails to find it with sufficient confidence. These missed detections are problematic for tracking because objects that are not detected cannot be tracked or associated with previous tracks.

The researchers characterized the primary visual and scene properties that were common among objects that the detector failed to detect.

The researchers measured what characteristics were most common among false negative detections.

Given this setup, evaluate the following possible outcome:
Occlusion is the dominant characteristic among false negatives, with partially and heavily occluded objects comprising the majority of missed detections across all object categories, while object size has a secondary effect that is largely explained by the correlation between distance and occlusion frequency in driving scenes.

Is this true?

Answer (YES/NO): NO